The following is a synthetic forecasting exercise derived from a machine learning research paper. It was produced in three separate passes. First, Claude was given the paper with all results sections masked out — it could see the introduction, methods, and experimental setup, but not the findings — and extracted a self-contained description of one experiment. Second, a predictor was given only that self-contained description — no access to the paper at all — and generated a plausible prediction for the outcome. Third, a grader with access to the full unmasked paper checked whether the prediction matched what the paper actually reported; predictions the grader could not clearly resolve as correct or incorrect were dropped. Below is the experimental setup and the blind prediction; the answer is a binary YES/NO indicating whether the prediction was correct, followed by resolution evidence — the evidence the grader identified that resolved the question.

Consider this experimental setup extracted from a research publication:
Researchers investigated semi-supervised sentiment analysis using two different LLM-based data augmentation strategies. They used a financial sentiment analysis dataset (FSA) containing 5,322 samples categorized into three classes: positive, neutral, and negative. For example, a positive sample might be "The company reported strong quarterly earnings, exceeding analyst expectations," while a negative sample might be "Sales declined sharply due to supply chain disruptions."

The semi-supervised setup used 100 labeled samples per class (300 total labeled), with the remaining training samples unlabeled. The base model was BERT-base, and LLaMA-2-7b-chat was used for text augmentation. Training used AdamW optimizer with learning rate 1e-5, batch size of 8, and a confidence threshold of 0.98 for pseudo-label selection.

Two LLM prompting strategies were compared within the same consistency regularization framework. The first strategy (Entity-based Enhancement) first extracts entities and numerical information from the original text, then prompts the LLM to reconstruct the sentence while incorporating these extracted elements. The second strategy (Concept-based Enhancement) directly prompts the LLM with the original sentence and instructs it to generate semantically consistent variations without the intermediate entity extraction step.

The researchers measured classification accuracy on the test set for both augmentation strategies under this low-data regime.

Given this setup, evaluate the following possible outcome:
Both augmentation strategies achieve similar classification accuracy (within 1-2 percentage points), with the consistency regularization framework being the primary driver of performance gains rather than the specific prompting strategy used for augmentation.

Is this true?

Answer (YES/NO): YES